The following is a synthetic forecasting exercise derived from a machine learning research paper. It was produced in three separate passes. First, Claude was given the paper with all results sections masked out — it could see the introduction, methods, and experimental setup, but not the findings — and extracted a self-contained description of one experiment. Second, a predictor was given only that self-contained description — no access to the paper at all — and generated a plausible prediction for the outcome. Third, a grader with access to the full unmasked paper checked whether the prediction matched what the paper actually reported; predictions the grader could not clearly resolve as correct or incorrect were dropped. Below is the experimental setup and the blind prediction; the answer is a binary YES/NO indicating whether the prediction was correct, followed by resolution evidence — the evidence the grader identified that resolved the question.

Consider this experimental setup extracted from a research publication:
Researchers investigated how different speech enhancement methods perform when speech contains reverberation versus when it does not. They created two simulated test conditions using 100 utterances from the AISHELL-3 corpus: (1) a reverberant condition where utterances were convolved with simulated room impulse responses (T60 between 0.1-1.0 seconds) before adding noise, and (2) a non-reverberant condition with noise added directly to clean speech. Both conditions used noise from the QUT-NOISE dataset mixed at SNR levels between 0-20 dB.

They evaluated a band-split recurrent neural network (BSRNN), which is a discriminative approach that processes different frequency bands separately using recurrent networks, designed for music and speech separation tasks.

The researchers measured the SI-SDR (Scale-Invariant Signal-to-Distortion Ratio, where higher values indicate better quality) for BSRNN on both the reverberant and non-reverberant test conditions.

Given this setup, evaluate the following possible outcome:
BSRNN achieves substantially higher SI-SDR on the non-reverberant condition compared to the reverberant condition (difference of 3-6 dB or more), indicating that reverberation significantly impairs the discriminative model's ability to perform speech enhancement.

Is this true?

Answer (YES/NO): NO